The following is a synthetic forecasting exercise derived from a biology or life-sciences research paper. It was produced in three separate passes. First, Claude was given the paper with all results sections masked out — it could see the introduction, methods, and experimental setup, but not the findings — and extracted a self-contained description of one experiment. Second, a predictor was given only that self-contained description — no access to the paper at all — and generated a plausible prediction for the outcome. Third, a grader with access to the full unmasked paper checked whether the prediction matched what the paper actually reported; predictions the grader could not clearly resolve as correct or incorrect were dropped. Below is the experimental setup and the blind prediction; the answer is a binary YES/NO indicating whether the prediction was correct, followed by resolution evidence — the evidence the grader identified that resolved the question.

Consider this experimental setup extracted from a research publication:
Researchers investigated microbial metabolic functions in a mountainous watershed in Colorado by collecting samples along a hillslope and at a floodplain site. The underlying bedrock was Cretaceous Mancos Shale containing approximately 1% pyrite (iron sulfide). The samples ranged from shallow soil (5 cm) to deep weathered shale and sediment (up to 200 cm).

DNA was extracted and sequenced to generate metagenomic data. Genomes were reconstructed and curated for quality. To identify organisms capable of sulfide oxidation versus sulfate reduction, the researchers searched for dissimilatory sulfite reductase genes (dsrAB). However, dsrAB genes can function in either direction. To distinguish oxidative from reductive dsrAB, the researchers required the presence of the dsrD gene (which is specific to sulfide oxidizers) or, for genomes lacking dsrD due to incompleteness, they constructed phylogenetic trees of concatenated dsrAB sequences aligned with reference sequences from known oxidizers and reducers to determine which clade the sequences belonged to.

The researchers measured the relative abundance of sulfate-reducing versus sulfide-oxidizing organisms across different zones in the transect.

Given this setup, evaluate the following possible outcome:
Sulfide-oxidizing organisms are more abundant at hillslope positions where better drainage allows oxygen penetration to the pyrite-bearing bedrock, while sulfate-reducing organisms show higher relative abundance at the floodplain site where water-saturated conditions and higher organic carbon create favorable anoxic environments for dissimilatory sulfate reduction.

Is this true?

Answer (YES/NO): NO